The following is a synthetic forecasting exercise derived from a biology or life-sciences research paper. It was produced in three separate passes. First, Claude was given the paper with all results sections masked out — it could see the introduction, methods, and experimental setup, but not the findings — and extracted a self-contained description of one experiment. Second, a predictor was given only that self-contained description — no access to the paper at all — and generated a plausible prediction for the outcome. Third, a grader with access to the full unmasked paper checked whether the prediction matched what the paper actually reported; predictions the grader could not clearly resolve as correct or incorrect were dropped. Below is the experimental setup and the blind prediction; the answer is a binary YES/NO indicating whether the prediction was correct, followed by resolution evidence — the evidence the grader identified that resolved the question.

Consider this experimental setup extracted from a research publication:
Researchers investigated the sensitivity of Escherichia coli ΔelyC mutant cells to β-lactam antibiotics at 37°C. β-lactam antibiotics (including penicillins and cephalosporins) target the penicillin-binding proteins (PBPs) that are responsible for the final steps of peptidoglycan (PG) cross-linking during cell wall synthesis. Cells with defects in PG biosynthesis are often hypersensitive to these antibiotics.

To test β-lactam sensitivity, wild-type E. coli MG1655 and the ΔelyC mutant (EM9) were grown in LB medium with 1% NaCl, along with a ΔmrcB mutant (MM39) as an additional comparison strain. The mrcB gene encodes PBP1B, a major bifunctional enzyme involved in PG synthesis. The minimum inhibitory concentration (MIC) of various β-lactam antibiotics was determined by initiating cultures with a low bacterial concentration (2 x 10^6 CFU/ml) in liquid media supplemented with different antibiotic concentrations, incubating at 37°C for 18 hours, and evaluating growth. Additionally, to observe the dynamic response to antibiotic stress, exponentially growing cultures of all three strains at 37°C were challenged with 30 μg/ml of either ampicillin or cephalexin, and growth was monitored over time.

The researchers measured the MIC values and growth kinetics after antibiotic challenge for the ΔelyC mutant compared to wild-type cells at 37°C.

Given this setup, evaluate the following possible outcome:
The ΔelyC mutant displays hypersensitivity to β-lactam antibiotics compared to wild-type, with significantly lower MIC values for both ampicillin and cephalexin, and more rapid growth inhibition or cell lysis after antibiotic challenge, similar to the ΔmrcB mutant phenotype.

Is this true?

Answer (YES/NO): YES